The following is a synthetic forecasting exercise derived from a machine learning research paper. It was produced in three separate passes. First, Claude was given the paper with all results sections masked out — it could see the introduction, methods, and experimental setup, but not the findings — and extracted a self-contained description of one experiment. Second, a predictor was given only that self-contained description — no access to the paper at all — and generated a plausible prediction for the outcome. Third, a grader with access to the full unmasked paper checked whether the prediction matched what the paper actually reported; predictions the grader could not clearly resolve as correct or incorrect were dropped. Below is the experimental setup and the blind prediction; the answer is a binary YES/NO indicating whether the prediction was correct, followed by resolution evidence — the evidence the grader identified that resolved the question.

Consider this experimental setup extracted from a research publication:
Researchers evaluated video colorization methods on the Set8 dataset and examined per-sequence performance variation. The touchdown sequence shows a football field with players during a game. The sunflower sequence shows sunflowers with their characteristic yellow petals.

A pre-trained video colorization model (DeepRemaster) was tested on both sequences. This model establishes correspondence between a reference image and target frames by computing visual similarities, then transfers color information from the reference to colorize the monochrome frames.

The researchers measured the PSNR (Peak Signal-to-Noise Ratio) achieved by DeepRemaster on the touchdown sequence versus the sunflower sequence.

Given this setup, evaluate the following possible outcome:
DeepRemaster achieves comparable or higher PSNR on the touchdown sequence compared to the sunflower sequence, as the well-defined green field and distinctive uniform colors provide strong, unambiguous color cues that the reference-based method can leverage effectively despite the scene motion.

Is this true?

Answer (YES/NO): YES